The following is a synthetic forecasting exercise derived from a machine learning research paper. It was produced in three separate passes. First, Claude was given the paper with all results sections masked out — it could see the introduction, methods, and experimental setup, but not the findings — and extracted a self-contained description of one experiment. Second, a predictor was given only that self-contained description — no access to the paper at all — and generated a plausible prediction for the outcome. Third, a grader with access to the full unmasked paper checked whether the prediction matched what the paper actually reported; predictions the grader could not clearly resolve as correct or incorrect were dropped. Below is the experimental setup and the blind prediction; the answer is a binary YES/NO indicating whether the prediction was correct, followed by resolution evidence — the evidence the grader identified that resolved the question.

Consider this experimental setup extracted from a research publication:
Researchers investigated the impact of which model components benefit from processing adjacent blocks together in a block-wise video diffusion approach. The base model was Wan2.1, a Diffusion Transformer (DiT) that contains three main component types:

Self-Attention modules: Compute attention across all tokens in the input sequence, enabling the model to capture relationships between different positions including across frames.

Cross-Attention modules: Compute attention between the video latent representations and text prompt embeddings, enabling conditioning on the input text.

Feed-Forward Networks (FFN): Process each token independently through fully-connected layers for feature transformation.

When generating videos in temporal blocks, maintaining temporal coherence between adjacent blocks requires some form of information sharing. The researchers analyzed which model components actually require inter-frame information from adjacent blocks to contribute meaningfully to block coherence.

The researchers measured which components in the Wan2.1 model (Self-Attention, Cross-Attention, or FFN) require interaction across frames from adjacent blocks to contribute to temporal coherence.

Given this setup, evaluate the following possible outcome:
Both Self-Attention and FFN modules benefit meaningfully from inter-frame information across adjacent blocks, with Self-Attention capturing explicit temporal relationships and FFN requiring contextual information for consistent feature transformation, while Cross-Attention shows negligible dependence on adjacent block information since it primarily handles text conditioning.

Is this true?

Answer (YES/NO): NO